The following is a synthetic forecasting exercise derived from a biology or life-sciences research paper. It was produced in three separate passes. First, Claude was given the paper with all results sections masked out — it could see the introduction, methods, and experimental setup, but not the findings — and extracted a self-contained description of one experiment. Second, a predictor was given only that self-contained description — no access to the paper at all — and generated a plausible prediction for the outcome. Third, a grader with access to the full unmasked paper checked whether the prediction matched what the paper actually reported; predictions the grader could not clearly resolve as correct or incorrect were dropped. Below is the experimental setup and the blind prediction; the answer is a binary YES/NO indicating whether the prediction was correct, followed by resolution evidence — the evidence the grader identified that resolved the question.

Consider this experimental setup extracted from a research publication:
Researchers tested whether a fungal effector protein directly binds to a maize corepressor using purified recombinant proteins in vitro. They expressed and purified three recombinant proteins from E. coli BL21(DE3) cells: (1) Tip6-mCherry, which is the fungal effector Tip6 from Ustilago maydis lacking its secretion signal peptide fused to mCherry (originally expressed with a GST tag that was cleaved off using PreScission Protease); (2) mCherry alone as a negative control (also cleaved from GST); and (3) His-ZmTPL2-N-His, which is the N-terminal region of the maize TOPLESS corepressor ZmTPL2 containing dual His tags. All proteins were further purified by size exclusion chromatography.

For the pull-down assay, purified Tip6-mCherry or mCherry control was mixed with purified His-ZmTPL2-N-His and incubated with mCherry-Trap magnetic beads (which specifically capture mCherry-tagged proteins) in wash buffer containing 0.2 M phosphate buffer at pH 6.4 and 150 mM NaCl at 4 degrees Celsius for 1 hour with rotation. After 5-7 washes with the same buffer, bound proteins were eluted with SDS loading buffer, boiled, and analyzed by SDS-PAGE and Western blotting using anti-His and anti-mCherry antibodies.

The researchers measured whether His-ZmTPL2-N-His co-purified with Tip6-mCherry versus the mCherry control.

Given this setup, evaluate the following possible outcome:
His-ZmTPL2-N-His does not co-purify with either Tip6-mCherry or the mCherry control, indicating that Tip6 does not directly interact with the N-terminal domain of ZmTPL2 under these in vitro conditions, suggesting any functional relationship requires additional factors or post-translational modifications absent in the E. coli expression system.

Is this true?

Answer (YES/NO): NO